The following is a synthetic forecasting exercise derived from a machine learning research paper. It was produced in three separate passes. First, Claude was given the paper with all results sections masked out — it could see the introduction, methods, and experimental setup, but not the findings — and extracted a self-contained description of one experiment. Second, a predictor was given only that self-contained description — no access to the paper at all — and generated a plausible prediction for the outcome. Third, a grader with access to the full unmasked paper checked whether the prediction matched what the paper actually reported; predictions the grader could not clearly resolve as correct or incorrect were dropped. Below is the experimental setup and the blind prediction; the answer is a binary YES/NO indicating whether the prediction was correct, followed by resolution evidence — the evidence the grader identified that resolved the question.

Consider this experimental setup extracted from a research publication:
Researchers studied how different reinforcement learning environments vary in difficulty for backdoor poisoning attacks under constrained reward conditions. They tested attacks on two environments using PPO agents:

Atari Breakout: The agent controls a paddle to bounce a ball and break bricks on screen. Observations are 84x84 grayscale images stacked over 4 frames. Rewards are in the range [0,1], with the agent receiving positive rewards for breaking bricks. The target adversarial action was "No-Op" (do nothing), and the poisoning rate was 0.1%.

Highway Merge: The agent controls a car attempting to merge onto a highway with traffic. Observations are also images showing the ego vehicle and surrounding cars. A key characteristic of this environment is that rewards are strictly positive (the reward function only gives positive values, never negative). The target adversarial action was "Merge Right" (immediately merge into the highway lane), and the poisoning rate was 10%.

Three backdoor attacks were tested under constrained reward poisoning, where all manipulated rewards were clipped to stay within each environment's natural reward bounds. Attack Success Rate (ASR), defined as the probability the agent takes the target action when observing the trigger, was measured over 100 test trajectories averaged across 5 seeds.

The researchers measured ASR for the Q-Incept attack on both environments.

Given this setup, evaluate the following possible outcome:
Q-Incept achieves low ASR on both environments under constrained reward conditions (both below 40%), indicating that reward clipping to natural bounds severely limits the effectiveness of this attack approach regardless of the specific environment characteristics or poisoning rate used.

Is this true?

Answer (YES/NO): NO